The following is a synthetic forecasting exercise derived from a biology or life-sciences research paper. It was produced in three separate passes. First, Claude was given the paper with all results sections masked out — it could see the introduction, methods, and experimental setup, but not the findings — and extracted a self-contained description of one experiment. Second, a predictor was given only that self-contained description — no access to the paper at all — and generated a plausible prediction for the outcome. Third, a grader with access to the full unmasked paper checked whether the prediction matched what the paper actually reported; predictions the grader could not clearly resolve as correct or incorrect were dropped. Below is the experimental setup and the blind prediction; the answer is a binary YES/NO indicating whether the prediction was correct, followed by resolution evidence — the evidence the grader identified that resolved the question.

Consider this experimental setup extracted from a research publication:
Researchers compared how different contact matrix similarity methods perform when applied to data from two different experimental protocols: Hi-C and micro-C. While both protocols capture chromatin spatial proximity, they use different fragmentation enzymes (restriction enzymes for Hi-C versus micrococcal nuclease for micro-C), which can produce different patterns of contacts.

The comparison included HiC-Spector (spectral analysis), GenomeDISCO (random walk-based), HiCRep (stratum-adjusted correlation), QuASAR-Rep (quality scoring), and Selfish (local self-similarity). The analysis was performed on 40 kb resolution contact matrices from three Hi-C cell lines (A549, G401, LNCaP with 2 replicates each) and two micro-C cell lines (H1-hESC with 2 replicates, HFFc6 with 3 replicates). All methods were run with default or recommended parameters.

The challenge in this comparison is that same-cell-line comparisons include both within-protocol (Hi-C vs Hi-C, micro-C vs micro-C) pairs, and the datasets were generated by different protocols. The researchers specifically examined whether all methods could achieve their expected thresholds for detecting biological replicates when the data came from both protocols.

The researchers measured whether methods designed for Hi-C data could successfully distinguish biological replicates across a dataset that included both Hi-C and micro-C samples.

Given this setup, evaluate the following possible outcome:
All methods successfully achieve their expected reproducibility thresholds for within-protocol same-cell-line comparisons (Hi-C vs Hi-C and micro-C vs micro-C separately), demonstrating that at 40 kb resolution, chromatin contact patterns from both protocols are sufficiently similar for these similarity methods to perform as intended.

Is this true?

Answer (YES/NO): NO